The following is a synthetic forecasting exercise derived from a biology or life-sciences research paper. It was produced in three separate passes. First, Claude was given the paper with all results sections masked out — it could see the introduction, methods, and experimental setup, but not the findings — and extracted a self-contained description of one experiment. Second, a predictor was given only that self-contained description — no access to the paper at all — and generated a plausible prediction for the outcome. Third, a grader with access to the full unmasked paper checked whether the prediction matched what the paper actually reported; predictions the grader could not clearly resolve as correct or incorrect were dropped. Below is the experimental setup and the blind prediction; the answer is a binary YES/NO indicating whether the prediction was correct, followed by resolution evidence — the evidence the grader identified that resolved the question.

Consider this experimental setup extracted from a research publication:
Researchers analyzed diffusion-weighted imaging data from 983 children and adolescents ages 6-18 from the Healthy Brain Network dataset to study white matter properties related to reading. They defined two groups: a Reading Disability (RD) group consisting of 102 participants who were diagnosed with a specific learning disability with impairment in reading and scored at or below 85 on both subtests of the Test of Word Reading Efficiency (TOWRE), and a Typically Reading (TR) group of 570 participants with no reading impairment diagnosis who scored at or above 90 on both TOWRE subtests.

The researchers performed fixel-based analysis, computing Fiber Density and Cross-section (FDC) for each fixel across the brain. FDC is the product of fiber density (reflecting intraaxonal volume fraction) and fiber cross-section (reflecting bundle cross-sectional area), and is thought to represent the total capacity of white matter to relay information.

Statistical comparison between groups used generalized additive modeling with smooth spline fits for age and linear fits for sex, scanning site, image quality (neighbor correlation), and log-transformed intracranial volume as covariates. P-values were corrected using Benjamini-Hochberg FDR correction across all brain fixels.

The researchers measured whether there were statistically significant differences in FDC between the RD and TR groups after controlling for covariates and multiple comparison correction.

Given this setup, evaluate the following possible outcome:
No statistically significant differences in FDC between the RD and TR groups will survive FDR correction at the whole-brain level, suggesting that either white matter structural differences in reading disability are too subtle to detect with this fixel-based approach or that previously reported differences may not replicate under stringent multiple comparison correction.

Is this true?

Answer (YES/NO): YES